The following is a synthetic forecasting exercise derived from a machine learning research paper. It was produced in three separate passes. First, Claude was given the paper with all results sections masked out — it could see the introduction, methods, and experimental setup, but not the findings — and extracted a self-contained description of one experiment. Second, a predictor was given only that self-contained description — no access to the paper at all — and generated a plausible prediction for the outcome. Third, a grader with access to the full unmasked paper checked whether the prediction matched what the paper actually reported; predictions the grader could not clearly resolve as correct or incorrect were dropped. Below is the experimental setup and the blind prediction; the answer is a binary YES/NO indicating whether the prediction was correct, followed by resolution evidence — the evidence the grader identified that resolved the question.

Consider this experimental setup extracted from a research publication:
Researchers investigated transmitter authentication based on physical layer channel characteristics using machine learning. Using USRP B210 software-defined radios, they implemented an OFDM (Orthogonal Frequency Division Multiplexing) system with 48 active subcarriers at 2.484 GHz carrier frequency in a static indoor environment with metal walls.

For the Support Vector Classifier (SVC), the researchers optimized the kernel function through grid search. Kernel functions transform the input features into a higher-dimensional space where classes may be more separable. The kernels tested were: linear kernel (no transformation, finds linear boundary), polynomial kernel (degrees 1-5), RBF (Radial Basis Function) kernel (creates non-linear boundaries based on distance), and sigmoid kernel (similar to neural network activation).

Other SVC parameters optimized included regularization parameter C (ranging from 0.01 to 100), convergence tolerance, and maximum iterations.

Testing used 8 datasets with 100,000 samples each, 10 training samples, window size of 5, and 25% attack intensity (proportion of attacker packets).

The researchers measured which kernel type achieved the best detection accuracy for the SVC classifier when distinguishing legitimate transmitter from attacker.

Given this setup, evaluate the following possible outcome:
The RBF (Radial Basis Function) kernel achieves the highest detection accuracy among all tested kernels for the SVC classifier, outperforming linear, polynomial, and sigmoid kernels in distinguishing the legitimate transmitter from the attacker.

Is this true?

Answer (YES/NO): NO